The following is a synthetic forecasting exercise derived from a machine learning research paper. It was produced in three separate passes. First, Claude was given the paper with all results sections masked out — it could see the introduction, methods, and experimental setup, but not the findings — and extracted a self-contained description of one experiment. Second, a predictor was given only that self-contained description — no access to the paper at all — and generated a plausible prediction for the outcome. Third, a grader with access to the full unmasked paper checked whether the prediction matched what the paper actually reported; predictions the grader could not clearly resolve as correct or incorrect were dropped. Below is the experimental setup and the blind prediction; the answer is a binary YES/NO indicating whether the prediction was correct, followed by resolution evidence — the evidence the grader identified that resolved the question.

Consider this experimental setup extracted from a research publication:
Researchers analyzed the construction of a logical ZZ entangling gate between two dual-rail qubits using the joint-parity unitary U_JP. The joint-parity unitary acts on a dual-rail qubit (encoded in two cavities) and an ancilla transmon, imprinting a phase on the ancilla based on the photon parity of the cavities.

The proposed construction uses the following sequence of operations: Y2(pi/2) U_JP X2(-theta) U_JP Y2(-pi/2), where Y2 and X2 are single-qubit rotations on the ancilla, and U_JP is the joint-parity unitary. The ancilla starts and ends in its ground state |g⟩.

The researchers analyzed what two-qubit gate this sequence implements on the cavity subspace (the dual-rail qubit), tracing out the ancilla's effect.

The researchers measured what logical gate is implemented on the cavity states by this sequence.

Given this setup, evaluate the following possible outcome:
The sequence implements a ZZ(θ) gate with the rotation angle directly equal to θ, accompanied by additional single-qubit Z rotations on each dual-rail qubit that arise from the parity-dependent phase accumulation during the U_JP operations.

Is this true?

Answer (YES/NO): YES